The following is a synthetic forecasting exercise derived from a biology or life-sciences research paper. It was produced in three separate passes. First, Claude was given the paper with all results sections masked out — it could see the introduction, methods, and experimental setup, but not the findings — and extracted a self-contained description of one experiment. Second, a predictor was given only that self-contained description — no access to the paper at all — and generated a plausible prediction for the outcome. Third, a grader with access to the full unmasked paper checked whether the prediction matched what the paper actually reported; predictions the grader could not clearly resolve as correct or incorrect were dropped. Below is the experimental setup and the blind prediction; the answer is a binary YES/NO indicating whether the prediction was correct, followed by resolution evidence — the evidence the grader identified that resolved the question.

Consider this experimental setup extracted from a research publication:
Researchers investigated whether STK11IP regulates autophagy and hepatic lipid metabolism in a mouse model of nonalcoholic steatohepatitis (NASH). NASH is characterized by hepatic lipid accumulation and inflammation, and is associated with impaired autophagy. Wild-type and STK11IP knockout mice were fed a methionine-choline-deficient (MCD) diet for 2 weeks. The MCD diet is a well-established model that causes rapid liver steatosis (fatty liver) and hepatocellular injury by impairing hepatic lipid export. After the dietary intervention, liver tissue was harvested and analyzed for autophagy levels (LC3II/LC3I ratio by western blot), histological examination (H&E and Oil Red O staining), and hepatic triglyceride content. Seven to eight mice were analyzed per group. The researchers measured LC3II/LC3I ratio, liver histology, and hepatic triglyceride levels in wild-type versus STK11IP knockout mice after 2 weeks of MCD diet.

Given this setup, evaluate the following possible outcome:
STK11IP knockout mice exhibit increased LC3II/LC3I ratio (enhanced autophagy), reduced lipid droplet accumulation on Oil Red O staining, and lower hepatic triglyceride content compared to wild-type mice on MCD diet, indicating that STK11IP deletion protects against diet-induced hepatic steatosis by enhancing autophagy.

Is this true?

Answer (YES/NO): YES